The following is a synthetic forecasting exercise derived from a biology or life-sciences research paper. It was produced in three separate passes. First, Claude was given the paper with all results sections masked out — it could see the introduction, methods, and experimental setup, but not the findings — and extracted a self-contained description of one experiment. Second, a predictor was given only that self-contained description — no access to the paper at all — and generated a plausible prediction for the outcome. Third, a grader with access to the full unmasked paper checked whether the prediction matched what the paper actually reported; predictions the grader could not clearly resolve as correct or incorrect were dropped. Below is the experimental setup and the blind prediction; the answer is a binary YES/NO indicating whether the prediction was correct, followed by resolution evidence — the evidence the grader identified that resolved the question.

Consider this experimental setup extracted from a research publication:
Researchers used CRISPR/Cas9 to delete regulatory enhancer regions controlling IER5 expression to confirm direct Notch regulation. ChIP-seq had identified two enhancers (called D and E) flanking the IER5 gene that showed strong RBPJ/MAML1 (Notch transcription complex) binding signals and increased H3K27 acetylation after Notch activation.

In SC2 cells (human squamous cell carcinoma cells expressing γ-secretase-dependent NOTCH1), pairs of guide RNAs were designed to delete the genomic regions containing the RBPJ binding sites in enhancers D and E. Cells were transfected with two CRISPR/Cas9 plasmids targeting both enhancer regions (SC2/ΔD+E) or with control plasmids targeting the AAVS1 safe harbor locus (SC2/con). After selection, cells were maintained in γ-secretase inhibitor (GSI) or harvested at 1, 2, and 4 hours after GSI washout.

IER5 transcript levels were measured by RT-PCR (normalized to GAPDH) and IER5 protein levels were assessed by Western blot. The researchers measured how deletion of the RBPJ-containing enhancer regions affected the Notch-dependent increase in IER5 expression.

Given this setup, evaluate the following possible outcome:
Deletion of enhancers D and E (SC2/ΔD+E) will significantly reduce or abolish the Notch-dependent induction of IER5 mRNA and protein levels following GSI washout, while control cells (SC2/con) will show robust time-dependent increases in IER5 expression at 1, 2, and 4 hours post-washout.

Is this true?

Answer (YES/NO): YES